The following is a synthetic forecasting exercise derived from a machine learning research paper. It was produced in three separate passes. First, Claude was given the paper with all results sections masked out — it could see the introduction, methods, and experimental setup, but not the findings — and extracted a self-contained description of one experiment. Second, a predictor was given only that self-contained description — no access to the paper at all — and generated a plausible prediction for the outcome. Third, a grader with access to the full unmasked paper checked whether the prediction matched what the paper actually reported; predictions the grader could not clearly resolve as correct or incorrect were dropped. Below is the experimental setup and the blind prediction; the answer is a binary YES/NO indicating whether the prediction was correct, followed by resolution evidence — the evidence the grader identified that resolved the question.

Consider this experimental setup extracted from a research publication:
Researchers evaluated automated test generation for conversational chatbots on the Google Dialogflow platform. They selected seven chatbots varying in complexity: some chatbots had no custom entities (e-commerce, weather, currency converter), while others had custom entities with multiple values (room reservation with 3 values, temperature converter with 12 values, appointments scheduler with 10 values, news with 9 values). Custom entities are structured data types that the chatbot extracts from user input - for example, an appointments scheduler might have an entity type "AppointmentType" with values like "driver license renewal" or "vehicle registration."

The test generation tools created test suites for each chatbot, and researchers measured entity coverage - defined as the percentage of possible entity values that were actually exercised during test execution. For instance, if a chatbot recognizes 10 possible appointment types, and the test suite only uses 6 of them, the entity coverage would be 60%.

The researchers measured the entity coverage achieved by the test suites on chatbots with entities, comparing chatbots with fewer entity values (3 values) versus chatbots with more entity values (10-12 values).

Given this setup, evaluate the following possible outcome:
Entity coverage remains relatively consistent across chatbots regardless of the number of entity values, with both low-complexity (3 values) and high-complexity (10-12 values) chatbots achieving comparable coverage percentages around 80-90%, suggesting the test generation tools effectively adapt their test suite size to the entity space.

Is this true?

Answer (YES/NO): NO